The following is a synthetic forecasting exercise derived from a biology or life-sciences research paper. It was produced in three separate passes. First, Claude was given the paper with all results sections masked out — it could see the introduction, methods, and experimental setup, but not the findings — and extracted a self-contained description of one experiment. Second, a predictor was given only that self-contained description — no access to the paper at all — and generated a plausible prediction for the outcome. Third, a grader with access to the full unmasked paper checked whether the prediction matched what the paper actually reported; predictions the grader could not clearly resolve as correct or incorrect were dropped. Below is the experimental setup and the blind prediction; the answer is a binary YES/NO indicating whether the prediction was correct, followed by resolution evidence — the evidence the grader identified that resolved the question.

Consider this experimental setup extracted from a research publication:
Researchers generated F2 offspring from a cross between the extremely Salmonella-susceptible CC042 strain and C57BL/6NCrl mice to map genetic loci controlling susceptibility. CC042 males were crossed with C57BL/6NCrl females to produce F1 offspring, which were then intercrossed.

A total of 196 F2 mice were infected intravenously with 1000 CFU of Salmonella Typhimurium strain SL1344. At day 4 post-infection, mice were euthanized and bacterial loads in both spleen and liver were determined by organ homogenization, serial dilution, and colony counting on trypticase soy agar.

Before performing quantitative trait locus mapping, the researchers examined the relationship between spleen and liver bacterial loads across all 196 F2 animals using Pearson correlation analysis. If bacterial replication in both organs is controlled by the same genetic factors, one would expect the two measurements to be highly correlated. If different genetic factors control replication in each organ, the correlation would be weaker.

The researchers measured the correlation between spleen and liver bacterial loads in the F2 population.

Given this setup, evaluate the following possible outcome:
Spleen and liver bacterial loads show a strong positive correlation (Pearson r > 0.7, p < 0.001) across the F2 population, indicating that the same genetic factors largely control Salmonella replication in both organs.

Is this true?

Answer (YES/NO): YES